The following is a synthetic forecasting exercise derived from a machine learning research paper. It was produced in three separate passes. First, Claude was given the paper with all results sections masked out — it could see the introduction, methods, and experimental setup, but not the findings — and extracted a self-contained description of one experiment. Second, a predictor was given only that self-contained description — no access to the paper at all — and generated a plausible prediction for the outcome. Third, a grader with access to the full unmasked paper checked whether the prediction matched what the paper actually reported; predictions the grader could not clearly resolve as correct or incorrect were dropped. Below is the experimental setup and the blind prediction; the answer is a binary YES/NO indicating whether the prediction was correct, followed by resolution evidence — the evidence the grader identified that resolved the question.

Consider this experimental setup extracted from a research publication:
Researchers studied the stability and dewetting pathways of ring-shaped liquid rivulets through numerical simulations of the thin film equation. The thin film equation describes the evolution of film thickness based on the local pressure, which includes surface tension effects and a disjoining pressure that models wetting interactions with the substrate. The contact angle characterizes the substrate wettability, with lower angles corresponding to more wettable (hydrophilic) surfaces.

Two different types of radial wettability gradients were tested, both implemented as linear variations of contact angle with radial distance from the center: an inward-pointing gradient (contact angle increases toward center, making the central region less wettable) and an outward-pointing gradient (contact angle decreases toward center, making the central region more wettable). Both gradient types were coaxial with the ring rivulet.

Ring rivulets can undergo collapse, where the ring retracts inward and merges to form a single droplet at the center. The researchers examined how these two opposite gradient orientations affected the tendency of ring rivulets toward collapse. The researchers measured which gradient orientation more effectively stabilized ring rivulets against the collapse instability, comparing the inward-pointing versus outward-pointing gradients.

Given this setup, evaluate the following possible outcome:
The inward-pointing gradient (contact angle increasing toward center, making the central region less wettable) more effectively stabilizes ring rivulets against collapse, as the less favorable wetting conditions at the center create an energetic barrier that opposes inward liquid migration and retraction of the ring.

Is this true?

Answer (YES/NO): YES